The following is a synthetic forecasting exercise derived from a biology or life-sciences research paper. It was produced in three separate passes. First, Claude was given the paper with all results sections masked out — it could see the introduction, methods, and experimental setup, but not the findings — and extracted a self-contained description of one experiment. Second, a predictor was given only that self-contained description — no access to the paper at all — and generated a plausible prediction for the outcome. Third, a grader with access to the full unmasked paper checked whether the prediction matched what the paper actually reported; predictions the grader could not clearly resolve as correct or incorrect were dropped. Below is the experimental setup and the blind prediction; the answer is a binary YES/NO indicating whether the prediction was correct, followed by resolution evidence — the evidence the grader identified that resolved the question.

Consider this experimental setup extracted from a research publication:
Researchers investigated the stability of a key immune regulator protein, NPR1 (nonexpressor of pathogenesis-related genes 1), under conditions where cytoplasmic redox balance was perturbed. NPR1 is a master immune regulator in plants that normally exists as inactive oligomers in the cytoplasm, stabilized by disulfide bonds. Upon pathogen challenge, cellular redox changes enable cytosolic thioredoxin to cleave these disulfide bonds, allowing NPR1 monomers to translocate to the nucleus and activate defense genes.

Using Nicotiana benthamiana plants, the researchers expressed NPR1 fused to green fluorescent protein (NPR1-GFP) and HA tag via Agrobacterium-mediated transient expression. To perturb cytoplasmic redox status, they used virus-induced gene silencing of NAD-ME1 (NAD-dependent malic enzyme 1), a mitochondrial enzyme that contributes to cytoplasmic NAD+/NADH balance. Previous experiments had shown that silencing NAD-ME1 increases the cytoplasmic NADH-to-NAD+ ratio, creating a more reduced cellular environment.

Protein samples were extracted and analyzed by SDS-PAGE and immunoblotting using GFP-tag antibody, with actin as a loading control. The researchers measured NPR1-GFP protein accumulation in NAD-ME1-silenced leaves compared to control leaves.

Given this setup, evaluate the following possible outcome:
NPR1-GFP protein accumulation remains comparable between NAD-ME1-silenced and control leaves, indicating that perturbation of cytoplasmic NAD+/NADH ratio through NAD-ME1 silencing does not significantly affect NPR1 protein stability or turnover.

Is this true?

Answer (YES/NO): NO